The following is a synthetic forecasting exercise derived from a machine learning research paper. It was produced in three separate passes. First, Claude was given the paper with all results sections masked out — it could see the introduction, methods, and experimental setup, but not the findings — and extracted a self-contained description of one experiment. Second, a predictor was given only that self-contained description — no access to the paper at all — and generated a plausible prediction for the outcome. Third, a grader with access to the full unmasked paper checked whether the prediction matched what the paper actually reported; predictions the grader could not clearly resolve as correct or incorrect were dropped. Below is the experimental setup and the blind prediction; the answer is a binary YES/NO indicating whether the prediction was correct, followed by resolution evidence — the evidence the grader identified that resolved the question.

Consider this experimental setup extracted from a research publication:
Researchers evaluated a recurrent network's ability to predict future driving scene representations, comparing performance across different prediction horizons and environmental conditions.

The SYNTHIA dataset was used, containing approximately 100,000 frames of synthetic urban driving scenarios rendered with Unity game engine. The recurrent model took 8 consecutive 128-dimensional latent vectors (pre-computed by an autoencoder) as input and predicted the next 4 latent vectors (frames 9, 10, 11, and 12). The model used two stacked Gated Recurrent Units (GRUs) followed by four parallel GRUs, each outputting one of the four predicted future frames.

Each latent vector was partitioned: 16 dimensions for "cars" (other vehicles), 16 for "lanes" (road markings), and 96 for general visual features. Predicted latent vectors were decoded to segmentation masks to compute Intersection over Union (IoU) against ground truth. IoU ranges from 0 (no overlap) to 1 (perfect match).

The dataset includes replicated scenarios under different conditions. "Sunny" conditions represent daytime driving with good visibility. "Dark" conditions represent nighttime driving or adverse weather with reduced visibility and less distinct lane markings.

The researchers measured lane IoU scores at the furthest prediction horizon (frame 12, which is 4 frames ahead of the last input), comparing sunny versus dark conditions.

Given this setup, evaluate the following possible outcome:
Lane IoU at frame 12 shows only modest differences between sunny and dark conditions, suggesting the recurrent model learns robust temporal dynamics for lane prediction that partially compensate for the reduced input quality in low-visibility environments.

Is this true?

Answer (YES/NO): NO